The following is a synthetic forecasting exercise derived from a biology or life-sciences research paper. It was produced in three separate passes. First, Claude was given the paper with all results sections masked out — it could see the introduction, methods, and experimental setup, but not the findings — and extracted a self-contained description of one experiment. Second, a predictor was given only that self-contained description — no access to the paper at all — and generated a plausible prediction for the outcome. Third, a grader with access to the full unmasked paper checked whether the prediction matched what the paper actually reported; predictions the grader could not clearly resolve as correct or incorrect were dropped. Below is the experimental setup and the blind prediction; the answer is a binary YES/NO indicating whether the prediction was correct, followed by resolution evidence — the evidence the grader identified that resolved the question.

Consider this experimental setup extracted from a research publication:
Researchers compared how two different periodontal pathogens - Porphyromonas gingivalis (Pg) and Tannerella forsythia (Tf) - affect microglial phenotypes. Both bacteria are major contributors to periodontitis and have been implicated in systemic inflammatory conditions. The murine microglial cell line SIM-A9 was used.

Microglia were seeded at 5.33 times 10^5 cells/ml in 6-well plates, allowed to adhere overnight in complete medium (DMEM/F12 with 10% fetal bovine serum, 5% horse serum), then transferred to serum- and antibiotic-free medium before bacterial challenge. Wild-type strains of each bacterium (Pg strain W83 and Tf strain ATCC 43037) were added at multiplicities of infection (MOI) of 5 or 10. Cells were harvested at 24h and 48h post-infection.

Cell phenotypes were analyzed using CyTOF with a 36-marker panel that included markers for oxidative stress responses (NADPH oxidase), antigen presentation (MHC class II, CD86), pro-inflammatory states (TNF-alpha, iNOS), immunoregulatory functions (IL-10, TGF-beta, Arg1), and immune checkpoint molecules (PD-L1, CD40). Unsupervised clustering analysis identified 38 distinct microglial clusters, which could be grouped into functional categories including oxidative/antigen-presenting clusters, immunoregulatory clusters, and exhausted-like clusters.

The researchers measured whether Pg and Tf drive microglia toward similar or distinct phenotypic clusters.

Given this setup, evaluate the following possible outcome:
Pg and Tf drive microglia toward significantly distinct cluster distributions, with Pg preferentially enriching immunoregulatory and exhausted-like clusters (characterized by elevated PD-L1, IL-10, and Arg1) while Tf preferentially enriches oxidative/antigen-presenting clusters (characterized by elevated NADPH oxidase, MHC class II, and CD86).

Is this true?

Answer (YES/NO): NO